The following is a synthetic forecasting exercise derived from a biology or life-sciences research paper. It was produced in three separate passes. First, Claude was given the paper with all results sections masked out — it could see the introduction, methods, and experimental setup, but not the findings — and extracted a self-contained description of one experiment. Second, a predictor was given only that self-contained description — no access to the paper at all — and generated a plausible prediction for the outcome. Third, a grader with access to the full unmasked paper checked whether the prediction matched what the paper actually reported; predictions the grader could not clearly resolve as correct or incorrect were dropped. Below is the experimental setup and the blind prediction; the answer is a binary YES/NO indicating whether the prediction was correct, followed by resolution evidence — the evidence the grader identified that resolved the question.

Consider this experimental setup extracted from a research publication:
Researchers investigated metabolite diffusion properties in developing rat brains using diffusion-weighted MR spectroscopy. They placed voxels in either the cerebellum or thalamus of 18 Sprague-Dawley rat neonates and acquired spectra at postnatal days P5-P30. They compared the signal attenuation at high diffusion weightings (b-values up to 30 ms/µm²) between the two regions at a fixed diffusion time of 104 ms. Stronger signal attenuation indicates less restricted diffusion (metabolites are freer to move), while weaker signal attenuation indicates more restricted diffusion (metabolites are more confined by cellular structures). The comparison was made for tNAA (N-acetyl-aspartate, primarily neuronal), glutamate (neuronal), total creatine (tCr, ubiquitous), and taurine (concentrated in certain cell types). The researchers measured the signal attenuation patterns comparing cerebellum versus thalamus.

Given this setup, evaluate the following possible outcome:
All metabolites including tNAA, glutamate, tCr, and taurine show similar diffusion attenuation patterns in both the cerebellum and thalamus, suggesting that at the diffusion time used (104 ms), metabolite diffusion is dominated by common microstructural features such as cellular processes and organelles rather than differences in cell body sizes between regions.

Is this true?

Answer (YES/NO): NO